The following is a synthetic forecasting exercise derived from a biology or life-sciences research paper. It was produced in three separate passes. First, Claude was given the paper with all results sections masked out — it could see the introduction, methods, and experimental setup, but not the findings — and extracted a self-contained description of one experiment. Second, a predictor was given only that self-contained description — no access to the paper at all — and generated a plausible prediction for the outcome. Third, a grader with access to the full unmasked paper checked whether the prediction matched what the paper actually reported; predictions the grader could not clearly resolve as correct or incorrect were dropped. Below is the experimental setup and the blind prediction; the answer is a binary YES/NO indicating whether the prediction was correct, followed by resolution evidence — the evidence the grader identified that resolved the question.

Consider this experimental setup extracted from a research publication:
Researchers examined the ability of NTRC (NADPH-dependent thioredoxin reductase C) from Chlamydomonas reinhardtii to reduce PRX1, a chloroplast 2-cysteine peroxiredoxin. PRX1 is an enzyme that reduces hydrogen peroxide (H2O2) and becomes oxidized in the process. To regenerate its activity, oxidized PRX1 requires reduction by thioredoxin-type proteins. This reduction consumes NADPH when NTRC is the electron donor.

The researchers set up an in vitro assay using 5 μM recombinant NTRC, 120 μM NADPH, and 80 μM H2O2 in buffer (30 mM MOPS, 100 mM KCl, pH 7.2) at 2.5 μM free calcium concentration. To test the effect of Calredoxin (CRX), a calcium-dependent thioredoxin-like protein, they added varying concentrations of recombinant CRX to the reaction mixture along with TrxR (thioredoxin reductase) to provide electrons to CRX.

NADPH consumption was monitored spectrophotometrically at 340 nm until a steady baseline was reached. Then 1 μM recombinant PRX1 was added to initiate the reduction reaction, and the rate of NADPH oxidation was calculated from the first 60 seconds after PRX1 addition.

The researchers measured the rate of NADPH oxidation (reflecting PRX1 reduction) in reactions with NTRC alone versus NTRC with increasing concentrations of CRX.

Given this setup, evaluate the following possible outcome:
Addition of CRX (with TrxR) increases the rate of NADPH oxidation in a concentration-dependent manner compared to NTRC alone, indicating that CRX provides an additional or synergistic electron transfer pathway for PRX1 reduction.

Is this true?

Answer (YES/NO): NO